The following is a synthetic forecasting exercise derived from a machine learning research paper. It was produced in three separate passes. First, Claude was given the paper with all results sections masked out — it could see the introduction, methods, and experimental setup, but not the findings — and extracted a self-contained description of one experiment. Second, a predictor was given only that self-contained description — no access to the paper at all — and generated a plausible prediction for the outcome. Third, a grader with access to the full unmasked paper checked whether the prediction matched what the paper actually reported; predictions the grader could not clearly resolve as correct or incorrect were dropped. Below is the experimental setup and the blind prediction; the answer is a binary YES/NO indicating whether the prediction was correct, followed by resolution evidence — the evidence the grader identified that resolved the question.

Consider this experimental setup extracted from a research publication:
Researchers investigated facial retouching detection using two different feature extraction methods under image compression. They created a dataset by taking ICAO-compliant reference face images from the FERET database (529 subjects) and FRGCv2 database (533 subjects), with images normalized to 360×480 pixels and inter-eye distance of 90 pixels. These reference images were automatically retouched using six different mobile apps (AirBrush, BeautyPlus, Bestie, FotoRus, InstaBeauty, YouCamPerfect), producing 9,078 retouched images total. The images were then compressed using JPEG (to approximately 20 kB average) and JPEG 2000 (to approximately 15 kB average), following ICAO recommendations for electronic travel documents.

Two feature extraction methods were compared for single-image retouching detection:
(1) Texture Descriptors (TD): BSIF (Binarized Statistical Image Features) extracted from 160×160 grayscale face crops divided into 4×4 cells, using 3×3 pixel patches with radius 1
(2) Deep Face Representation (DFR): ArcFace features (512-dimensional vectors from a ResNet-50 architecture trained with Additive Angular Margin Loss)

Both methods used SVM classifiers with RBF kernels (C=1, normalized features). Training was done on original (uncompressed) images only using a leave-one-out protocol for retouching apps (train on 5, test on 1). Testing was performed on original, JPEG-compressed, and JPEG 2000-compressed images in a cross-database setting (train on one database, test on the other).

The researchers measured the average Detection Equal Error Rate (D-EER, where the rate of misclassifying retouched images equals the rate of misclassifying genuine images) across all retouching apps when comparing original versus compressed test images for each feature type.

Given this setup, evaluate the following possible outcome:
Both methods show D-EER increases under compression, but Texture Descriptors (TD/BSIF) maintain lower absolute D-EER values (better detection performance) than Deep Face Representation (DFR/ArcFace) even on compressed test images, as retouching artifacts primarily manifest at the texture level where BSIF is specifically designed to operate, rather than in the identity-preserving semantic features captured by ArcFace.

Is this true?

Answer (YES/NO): NO